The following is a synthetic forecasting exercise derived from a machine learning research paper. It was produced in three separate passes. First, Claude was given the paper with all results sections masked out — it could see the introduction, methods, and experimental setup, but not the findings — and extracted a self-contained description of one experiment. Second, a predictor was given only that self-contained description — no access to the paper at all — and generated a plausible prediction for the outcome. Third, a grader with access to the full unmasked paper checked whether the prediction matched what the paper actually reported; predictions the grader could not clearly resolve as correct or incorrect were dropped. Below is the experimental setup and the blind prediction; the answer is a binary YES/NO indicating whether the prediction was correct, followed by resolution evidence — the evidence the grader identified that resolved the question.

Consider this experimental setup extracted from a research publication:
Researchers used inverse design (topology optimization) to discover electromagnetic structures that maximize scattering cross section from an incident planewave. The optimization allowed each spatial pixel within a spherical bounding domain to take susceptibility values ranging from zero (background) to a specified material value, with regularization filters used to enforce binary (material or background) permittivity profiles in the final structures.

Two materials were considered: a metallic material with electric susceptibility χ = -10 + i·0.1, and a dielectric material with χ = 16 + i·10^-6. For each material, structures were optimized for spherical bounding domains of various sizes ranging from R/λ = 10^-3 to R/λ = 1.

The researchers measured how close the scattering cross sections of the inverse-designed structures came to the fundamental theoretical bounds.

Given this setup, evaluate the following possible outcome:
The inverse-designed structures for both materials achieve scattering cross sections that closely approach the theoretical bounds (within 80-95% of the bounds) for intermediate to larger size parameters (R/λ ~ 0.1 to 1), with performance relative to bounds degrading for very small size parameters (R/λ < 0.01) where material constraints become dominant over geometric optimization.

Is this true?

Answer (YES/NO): NO